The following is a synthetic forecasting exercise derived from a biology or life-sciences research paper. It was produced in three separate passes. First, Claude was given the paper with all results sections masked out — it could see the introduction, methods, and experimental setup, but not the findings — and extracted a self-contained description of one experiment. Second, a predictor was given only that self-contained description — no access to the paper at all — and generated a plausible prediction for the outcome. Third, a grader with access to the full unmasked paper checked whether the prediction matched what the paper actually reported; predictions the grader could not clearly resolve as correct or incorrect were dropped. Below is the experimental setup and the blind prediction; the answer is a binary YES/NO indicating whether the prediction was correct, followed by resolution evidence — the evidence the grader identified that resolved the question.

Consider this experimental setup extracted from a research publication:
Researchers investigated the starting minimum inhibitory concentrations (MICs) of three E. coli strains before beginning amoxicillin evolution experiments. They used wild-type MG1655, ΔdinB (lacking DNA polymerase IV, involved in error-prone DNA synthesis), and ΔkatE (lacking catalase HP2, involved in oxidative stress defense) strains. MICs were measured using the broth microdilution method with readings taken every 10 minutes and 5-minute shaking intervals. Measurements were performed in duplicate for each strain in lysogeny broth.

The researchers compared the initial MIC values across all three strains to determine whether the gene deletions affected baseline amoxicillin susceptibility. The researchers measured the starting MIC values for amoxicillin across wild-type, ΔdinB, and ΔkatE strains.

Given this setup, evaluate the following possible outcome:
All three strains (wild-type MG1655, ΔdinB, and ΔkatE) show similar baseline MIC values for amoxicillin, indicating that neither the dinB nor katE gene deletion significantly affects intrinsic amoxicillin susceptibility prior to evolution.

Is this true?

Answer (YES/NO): YES